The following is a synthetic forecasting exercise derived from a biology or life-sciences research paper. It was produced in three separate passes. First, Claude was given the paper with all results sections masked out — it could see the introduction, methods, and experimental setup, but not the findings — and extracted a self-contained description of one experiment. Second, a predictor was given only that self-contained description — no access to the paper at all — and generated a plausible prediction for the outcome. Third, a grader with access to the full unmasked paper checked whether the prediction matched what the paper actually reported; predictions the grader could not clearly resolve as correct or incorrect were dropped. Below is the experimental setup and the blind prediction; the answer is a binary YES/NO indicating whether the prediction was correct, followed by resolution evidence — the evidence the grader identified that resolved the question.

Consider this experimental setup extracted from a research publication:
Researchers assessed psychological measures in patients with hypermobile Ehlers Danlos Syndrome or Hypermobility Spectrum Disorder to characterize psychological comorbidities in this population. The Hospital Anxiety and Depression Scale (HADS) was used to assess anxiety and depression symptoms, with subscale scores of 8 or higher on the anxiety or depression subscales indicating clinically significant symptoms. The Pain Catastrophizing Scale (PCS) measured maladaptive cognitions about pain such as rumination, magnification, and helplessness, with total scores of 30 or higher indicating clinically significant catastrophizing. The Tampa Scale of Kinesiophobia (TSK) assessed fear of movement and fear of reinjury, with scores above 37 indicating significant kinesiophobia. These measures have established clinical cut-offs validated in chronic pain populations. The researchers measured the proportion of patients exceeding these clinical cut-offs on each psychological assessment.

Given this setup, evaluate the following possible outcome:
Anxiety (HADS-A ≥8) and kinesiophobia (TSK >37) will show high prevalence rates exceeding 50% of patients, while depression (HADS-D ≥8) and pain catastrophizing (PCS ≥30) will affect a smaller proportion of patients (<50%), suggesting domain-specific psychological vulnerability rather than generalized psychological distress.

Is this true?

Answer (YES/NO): NO